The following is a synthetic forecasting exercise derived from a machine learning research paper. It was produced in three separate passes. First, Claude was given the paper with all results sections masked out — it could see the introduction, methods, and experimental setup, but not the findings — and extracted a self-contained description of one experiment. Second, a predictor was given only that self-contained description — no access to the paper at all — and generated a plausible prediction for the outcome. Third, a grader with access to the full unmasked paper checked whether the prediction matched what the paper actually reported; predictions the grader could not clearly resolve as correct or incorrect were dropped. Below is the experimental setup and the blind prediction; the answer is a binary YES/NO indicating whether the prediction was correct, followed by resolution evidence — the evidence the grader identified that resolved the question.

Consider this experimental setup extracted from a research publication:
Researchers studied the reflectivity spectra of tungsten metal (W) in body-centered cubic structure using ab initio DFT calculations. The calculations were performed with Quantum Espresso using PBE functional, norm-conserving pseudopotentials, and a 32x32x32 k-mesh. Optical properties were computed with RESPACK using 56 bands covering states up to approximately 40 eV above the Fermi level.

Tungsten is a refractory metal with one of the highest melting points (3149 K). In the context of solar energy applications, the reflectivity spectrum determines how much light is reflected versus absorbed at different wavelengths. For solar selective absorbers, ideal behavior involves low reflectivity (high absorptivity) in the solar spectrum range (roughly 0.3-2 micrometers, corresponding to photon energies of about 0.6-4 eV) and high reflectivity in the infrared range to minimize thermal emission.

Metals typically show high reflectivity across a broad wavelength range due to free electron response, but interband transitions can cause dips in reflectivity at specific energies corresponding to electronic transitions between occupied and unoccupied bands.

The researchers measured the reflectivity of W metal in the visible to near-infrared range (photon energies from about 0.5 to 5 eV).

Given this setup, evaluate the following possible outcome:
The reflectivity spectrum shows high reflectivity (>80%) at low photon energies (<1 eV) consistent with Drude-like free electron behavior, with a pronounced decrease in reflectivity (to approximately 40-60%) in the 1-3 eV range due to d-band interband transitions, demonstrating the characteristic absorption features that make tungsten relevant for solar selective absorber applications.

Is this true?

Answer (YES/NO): NO